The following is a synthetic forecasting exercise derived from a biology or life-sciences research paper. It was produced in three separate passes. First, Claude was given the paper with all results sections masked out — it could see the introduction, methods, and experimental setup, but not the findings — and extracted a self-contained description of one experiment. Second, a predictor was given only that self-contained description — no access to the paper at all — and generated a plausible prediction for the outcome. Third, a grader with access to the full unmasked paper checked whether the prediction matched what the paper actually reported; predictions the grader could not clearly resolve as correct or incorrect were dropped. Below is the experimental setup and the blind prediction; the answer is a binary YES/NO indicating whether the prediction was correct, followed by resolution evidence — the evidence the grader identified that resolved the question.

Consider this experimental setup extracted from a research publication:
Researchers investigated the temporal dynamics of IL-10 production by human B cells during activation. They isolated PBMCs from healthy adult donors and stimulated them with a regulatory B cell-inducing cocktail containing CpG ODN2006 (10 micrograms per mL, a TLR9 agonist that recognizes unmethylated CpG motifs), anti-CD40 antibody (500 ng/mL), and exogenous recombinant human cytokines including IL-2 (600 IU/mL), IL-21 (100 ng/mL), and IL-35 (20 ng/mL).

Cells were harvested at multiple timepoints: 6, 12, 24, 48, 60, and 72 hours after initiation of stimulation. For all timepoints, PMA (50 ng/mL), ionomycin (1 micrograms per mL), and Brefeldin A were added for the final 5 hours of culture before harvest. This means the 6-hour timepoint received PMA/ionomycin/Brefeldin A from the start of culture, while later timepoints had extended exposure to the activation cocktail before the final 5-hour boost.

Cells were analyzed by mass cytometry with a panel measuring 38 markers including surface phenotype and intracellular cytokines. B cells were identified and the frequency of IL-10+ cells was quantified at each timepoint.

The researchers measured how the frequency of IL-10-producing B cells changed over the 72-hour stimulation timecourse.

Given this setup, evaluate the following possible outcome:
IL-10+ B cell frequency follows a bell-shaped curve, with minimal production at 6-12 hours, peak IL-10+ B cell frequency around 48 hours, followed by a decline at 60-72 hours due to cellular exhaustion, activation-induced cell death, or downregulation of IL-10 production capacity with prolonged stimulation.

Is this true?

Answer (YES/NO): NO